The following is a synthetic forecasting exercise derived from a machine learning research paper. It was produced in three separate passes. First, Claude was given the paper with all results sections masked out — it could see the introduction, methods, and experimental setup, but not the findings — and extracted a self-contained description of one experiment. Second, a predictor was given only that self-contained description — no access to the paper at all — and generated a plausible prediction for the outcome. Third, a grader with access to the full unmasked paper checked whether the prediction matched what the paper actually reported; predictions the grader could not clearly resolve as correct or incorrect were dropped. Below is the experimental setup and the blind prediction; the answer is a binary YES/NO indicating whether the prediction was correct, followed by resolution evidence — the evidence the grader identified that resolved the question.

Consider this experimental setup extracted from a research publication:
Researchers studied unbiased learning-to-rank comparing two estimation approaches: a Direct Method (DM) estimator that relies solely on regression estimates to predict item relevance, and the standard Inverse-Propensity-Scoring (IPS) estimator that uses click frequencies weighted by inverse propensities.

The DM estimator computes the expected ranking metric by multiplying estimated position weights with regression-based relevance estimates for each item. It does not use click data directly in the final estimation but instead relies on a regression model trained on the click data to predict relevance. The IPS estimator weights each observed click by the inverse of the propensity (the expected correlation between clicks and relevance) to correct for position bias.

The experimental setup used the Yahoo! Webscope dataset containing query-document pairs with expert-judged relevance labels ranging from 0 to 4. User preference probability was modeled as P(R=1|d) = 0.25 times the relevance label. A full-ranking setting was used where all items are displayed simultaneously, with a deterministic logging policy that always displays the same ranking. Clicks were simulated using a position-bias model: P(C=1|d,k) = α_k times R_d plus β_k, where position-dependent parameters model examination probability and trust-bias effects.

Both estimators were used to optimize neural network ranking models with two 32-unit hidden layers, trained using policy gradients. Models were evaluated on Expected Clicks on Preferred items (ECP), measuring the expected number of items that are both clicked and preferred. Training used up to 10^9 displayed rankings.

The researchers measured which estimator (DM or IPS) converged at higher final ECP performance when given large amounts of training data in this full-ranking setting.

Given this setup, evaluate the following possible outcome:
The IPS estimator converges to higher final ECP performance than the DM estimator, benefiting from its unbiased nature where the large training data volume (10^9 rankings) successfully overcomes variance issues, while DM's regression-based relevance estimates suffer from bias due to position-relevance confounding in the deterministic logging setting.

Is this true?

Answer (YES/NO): YES